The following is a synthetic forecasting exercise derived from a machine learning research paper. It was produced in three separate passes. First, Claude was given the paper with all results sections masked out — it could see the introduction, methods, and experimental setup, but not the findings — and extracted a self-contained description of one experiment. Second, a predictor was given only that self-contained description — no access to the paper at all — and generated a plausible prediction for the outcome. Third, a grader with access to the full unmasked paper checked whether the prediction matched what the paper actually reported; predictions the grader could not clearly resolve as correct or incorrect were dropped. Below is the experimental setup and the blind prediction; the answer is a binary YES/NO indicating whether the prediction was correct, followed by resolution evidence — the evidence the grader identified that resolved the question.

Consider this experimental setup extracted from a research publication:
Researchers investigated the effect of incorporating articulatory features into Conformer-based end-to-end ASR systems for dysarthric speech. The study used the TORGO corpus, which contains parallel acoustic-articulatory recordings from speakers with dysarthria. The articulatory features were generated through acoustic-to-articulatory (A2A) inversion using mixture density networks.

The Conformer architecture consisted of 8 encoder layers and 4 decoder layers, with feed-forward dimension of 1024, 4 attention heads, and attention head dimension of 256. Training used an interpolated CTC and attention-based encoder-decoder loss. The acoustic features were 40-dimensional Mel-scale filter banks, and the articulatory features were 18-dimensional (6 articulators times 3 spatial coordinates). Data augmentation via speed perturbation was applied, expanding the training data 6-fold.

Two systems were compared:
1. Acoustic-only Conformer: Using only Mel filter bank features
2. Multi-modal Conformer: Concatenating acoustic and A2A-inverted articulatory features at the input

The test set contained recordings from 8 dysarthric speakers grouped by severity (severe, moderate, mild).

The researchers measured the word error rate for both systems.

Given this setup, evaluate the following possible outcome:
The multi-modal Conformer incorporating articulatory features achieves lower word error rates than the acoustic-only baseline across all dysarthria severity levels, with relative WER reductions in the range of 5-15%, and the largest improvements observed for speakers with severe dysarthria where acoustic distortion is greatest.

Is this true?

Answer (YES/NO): NO